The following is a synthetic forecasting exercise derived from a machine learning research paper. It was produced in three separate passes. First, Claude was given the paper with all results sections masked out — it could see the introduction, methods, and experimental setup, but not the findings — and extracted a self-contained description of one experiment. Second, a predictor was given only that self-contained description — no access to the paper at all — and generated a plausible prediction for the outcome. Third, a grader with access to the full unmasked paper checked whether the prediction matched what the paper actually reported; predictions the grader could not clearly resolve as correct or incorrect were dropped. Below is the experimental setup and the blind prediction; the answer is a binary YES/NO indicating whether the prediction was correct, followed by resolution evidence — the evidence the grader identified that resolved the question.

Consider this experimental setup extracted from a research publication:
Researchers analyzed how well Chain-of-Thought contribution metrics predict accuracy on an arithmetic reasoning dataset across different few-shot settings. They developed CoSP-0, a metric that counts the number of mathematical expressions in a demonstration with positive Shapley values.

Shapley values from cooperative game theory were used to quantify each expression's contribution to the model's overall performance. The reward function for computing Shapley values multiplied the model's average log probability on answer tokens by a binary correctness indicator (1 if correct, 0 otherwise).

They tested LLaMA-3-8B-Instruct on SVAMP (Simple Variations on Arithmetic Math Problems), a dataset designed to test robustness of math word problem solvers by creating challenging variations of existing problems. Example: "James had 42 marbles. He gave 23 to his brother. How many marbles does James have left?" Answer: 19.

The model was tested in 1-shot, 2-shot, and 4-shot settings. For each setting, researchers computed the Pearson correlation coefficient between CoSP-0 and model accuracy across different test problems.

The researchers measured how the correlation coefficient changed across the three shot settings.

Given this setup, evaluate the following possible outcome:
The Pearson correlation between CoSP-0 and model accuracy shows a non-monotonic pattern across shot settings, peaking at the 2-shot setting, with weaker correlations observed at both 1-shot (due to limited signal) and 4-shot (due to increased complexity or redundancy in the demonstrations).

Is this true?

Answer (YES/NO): YES